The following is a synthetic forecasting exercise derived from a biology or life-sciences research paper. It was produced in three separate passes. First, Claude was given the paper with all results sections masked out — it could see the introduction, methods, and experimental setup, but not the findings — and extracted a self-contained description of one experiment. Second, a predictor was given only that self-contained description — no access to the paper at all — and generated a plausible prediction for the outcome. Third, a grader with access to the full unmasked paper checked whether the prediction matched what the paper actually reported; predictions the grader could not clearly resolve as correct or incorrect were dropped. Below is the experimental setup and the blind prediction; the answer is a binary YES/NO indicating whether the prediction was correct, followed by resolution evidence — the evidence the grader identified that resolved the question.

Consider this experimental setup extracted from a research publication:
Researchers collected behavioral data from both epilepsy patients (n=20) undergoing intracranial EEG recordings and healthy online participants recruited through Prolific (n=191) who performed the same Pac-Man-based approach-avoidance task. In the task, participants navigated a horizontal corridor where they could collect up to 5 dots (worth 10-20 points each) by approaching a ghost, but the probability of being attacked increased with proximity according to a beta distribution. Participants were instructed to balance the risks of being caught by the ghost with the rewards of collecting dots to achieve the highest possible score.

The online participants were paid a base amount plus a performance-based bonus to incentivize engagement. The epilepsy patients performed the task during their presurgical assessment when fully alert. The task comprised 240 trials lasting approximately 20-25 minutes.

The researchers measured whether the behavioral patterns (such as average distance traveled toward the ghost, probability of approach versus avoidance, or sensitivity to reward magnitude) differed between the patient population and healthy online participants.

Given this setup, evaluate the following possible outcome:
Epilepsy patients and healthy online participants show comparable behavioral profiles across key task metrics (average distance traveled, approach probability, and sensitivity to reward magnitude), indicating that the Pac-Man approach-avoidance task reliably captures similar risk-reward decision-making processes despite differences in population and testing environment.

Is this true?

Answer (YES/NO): YES